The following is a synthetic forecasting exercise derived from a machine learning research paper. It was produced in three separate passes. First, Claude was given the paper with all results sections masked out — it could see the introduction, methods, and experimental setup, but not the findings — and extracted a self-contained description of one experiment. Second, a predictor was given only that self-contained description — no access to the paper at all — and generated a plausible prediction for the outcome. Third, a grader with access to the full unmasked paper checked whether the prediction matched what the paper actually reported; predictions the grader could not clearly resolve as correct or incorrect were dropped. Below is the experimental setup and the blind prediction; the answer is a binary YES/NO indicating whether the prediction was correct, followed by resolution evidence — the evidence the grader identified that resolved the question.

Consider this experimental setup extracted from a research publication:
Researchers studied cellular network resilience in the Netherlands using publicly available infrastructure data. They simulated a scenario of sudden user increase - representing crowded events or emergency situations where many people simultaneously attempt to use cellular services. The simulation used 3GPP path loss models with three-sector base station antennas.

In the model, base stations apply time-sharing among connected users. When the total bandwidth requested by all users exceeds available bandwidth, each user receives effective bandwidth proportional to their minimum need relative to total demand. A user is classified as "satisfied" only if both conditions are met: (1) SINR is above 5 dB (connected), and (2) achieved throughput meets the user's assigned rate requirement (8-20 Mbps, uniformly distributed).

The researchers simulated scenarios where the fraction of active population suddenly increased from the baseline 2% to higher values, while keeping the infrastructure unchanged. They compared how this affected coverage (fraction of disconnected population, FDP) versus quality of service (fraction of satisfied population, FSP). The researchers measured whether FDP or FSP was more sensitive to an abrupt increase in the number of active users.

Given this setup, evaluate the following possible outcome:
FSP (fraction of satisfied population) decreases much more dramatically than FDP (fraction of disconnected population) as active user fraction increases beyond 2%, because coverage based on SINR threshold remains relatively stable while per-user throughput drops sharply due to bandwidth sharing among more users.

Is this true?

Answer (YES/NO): YES